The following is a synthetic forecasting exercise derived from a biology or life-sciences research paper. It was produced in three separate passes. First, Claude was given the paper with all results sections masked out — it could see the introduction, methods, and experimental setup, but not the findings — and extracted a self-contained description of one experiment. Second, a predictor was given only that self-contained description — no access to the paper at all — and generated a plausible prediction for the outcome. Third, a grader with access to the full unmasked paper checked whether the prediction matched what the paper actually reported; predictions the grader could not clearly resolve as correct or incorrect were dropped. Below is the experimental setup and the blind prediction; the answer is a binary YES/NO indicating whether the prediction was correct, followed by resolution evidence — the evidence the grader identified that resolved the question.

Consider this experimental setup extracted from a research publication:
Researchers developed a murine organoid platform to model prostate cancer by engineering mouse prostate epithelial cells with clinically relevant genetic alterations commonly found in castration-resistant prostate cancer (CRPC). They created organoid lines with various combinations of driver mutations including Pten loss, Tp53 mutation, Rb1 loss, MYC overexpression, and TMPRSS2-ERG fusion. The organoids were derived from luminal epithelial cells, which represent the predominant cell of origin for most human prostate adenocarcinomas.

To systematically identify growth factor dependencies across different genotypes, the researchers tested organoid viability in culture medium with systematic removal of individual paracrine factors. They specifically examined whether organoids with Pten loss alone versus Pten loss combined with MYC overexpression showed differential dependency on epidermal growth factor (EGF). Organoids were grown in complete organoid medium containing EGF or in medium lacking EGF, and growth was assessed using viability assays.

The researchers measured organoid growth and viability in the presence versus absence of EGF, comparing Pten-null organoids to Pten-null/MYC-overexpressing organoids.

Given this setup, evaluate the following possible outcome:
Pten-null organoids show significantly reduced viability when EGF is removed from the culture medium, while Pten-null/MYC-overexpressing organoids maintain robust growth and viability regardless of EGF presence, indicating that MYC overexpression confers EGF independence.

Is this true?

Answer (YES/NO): YES